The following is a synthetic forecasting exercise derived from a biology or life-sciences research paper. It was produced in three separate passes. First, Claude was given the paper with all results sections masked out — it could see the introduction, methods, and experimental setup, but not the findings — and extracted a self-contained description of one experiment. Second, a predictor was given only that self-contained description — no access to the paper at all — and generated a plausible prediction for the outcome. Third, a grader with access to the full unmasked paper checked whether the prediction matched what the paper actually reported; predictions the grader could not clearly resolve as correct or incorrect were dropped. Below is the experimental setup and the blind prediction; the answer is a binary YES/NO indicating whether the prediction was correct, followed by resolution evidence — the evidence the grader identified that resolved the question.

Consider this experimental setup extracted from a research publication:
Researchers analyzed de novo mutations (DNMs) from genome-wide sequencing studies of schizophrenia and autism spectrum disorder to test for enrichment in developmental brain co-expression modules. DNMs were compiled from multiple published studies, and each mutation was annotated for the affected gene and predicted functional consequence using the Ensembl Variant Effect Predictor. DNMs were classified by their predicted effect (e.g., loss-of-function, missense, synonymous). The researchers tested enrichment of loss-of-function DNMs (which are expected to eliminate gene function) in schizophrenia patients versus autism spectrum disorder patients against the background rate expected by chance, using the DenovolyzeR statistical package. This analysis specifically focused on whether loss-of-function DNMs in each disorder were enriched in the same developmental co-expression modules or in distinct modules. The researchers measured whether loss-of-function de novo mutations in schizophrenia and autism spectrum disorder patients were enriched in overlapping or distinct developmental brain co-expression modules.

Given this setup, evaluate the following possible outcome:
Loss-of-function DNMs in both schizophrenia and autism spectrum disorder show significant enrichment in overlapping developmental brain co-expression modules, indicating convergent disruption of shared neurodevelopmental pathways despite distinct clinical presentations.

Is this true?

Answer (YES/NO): NO